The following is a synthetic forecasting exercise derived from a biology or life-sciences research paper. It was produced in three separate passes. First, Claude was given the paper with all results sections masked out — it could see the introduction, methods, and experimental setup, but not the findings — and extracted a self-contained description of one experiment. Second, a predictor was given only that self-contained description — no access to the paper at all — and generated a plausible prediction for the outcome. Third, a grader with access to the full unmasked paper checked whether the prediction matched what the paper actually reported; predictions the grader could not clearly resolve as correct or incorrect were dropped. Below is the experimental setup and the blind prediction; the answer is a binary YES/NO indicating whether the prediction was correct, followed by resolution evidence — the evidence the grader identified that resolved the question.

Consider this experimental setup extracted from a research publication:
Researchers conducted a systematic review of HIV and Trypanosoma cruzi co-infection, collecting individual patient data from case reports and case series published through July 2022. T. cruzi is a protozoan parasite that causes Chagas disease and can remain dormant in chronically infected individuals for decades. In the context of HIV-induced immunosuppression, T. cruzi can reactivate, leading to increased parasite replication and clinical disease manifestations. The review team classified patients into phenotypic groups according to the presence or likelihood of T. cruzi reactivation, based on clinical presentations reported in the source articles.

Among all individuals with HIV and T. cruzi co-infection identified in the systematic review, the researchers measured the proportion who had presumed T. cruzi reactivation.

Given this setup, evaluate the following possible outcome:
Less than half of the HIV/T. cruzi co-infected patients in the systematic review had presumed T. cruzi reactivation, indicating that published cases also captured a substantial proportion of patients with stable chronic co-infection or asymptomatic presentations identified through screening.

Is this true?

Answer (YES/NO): YES